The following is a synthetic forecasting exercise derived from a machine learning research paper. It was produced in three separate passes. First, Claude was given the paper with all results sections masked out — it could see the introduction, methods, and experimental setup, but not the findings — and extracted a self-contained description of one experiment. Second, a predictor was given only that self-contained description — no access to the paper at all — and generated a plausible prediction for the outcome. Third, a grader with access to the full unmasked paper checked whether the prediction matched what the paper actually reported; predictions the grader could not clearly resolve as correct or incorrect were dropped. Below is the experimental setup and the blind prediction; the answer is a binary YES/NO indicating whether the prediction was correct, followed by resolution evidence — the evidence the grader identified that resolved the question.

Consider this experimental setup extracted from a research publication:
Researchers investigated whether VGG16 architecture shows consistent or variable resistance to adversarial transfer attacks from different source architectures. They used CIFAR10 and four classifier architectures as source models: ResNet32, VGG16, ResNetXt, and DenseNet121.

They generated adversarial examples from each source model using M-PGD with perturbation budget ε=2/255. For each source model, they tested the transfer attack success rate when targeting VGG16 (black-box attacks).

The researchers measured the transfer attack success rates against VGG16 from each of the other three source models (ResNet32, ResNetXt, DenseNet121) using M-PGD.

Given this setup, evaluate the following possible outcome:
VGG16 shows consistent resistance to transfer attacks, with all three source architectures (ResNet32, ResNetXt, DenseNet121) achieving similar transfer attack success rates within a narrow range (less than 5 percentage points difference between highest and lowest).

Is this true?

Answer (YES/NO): YES